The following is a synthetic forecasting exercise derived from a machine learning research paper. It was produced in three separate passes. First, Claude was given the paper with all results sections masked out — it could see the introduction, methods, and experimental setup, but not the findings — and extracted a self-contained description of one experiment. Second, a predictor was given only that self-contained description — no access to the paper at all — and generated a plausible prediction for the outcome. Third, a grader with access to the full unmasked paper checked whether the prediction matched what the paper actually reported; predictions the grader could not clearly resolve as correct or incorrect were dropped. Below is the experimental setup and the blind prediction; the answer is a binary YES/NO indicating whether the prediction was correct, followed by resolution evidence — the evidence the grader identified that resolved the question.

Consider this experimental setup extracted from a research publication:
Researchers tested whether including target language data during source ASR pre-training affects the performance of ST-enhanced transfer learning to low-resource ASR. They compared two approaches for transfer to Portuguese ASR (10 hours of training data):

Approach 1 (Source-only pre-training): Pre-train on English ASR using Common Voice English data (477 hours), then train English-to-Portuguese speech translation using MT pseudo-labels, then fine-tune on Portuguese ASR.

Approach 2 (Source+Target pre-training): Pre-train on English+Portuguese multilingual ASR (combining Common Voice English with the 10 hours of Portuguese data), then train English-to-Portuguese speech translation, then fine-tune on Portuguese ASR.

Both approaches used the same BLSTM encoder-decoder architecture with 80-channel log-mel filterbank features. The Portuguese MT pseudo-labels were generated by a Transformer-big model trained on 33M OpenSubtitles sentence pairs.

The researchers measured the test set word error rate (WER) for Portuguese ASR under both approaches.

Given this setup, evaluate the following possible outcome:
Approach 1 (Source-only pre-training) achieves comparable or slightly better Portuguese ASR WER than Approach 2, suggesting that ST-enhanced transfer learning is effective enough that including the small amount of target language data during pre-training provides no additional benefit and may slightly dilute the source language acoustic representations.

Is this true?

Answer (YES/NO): NO